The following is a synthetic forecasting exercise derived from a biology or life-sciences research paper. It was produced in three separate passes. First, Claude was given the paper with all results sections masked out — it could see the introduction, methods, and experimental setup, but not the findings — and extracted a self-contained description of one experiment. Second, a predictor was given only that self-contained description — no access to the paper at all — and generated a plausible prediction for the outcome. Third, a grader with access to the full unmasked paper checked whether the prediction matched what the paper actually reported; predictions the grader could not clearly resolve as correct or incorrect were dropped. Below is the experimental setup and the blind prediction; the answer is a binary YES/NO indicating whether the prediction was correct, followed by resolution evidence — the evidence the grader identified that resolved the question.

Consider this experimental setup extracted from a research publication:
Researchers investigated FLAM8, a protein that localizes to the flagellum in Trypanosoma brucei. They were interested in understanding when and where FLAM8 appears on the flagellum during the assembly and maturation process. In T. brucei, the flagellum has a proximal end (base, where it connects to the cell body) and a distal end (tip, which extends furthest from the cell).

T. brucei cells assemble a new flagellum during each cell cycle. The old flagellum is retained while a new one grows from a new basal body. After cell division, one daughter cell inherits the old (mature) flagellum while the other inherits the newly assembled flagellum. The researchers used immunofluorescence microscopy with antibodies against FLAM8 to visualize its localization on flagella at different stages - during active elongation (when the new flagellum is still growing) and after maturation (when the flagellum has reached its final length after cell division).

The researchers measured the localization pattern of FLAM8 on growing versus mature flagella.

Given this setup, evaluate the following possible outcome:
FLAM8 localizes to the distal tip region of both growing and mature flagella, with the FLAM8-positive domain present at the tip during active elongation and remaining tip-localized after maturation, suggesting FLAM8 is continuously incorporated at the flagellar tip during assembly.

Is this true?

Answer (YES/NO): NO